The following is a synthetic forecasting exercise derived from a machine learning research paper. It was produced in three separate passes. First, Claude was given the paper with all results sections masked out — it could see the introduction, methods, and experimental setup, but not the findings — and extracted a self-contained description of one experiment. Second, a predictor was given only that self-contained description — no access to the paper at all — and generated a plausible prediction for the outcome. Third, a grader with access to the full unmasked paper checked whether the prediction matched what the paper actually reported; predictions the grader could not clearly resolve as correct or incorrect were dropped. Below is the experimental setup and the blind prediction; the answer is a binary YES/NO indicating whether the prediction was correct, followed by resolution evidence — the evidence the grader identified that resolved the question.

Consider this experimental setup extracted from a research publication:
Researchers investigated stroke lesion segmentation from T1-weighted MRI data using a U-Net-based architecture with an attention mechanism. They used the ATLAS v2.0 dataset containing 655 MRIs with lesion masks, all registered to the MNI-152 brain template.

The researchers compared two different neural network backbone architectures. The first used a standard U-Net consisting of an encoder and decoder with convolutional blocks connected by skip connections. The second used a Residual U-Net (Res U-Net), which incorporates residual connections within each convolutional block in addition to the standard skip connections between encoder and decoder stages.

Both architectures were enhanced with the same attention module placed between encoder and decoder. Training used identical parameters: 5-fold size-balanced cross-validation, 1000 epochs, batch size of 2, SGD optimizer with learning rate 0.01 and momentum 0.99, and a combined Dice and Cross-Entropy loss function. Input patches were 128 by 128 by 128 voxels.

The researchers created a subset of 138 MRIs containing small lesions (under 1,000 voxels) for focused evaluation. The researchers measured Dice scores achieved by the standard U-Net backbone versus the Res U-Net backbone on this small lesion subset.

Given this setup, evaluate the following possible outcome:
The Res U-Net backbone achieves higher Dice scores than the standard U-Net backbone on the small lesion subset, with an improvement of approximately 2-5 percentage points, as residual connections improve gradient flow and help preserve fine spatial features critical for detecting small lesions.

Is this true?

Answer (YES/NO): NO